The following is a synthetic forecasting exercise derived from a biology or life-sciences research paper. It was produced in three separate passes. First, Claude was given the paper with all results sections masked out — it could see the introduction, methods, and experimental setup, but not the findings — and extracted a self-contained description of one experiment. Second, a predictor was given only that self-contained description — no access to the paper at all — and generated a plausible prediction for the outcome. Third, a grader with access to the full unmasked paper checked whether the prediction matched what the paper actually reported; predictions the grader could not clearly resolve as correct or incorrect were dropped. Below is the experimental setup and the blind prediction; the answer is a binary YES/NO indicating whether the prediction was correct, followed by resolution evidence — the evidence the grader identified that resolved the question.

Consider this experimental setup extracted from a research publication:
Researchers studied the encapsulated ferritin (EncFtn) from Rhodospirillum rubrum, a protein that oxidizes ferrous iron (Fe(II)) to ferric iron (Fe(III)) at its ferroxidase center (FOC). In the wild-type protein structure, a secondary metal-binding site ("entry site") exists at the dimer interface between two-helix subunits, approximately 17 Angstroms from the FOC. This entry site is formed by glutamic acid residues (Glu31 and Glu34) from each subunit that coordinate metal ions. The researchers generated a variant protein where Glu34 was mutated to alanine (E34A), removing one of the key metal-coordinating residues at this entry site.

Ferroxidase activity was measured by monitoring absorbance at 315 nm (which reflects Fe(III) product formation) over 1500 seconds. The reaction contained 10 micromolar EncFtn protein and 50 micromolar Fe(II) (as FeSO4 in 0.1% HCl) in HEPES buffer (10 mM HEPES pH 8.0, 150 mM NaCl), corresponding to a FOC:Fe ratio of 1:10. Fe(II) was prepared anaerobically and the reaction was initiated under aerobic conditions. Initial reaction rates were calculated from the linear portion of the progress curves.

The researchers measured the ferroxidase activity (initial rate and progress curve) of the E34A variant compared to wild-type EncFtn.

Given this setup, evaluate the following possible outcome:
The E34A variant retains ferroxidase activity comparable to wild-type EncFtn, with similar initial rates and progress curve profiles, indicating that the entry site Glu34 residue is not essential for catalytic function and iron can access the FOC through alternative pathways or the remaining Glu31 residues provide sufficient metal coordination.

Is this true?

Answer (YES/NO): NO